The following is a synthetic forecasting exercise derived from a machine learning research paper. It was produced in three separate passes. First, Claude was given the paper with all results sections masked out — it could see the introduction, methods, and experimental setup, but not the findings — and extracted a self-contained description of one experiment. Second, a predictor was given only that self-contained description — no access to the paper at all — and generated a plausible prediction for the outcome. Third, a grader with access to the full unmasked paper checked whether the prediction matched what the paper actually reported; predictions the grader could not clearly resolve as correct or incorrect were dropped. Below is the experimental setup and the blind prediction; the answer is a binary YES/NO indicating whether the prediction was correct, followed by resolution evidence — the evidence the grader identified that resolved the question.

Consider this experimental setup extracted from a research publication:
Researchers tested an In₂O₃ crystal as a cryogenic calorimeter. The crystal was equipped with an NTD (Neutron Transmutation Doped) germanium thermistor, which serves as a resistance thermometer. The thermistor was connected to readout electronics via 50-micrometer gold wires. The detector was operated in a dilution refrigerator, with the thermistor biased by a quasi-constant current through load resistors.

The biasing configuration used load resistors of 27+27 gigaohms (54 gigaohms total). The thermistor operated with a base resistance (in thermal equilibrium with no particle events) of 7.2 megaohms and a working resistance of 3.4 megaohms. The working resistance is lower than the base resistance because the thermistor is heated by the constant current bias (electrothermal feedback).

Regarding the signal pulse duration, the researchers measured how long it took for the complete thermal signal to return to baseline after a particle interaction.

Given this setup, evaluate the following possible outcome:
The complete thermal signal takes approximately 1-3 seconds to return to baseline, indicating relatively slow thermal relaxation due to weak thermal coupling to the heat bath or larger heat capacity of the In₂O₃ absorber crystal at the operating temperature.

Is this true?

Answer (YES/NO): NO